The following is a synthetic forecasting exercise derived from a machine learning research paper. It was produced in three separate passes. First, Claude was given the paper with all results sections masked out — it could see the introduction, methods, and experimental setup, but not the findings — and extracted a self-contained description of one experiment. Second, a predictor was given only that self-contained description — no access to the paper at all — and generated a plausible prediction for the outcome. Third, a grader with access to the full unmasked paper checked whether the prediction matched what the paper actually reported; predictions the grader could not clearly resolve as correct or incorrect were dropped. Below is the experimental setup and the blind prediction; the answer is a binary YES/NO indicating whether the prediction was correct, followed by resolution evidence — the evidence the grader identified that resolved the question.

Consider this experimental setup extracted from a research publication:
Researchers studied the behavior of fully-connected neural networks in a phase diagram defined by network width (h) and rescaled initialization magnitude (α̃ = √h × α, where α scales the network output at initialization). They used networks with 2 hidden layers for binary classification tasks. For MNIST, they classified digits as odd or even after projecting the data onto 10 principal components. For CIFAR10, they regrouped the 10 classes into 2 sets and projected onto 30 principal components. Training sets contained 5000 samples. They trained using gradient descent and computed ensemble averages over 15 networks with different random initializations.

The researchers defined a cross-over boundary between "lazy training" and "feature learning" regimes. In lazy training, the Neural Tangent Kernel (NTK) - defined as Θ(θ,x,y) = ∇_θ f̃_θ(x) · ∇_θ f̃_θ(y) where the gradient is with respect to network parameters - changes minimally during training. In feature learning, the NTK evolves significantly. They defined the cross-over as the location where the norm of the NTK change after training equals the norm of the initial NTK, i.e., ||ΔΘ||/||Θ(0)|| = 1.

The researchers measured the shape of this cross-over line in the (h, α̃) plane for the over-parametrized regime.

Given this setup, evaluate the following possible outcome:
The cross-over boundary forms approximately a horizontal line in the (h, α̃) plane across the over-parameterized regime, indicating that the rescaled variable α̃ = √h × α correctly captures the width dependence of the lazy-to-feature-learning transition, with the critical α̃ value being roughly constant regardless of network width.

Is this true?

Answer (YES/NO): YES